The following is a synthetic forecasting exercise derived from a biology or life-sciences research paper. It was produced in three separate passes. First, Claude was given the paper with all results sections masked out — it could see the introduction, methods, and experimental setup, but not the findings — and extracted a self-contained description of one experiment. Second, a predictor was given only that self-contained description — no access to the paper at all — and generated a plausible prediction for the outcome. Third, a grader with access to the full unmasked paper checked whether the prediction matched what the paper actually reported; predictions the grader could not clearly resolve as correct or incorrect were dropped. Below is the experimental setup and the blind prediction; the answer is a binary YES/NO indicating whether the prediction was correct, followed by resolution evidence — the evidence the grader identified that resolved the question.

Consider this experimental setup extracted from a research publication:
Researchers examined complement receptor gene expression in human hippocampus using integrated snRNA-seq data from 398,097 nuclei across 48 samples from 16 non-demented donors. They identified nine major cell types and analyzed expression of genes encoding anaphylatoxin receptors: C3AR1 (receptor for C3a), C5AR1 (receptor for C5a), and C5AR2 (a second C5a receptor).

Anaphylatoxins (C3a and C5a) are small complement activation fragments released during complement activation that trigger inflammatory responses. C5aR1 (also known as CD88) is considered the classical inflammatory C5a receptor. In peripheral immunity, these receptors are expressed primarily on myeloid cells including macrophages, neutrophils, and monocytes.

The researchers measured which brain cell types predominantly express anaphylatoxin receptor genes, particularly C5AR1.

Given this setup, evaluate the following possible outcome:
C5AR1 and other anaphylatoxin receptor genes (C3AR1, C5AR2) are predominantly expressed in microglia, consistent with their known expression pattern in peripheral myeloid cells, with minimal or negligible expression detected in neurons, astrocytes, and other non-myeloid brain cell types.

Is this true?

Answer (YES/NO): NO